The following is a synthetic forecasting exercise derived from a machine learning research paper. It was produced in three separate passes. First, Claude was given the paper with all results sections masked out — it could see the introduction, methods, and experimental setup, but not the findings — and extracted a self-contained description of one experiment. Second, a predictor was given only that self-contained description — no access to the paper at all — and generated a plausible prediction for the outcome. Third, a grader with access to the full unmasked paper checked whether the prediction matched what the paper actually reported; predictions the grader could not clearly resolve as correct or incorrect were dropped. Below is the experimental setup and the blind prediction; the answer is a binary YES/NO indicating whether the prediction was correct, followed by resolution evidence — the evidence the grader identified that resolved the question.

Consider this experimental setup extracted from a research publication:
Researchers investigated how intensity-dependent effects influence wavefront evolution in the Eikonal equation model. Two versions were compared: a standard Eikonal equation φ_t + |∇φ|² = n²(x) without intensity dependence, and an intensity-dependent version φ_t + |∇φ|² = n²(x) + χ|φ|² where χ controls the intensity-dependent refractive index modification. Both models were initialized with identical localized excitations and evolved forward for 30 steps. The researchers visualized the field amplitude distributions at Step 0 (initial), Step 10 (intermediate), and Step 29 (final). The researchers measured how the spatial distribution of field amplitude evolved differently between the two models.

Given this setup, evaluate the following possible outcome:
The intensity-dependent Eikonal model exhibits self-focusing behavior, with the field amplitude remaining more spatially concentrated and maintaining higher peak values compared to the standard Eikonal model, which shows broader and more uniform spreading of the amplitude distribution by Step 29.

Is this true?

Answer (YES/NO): YES